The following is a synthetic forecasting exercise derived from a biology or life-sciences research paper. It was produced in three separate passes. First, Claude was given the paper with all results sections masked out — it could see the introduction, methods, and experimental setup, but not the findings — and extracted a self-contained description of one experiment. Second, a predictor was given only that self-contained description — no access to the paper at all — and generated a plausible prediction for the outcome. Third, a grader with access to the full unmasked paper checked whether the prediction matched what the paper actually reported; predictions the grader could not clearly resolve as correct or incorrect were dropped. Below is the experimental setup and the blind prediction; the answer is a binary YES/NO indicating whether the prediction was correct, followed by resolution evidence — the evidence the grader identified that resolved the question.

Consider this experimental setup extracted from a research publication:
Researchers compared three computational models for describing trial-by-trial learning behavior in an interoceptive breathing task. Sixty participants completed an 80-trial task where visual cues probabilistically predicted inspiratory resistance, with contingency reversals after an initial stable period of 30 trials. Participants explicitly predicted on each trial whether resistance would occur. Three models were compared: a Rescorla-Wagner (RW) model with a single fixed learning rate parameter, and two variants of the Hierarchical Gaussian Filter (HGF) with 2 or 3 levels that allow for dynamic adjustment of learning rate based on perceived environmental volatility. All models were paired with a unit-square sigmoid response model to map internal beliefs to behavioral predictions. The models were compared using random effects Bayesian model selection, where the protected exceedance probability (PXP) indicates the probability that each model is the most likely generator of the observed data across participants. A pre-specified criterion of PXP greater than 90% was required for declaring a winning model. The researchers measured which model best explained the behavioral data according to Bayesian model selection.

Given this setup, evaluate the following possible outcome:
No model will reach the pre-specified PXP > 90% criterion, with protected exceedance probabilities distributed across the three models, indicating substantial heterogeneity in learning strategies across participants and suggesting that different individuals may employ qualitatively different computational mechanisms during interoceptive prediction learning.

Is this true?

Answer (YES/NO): YES